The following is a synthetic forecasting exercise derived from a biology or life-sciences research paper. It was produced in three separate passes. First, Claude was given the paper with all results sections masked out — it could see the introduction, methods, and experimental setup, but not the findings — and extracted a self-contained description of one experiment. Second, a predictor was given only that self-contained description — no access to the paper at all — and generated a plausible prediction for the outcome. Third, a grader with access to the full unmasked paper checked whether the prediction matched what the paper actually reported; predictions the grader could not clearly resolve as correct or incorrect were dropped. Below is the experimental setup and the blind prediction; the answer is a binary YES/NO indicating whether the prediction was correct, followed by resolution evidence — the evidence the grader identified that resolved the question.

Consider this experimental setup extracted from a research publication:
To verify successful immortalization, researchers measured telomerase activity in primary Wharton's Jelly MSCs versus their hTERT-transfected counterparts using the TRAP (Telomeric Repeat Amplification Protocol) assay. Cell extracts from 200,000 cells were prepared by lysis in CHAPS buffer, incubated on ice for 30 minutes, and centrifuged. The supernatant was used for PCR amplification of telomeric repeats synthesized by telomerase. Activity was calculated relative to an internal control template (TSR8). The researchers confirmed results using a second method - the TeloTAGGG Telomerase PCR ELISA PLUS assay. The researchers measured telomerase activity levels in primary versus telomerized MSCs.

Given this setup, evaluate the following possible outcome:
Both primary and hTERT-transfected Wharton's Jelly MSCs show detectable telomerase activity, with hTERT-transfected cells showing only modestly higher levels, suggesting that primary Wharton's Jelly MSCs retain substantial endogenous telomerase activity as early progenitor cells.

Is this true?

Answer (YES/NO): NO